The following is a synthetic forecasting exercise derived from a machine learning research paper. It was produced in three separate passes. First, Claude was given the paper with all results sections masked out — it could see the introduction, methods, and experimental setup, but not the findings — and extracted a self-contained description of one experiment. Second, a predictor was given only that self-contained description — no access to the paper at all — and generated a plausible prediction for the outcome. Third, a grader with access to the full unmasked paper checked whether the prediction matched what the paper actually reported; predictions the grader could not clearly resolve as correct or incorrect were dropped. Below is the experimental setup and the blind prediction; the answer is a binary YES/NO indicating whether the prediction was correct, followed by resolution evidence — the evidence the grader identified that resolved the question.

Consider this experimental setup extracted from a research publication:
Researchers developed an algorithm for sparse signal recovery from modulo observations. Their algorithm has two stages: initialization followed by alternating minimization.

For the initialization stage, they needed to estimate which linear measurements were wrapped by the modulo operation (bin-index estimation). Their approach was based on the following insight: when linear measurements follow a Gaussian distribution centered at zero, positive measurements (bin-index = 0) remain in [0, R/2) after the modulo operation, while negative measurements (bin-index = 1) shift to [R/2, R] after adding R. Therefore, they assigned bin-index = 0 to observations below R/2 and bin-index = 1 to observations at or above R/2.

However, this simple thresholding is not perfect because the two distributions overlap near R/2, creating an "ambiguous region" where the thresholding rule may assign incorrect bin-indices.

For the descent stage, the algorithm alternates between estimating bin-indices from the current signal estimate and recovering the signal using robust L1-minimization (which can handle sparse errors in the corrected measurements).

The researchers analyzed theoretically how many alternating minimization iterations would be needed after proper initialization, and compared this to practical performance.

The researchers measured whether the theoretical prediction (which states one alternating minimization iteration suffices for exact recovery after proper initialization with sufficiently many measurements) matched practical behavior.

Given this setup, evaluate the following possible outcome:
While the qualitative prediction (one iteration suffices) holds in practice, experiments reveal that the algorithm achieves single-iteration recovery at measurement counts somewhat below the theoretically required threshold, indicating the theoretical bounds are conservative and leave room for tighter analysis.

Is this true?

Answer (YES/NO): NO